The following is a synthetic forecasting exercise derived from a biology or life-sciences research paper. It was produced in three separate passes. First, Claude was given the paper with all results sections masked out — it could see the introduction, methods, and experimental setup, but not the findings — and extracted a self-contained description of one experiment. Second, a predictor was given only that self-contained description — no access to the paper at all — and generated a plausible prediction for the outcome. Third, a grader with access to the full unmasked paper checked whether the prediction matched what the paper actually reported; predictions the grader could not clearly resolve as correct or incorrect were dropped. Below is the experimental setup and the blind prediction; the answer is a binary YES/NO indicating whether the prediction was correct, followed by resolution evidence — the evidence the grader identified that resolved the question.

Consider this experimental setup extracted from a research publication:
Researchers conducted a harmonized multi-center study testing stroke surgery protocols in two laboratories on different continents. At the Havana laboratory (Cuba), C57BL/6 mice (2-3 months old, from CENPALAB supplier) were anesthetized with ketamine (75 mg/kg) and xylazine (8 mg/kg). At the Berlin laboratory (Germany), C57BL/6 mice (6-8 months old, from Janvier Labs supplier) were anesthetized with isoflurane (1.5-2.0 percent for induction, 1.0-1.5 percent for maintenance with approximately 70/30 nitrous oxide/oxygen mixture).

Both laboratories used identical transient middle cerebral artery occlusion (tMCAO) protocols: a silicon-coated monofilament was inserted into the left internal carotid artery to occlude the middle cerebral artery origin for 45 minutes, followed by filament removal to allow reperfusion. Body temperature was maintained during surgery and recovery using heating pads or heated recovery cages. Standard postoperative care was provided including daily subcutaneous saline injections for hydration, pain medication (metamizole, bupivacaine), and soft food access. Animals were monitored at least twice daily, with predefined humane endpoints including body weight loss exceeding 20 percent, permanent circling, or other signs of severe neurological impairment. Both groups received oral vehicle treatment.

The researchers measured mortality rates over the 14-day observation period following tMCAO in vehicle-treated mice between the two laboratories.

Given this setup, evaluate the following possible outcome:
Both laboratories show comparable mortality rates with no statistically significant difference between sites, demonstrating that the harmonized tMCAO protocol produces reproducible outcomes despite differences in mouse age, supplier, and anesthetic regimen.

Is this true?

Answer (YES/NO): YES